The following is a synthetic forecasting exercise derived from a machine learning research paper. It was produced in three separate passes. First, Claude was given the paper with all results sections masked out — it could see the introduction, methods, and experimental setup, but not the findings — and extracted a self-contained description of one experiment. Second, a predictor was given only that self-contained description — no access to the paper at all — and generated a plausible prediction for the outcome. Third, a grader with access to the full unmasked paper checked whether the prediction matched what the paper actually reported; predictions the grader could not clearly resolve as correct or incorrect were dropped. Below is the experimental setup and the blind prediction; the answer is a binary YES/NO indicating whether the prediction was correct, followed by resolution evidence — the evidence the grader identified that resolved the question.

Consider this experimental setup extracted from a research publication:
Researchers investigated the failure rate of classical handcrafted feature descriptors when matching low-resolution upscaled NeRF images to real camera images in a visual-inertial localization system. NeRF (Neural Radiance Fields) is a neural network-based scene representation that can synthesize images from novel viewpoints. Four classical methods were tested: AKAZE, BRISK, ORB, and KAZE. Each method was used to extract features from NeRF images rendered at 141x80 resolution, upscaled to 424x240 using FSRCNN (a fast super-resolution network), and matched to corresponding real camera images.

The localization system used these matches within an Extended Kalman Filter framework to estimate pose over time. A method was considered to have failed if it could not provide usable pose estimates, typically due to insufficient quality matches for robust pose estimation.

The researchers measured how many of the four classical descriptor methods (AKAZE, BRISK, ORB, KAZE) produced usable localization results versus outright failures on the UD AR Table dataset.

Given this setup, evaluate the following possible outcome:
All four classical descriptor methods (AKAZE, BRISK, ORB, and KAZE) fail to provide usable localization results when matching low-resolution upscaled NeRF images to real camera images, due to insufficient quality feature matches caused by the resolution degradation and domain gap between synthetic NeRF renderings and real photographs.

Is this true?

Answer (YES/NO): NO